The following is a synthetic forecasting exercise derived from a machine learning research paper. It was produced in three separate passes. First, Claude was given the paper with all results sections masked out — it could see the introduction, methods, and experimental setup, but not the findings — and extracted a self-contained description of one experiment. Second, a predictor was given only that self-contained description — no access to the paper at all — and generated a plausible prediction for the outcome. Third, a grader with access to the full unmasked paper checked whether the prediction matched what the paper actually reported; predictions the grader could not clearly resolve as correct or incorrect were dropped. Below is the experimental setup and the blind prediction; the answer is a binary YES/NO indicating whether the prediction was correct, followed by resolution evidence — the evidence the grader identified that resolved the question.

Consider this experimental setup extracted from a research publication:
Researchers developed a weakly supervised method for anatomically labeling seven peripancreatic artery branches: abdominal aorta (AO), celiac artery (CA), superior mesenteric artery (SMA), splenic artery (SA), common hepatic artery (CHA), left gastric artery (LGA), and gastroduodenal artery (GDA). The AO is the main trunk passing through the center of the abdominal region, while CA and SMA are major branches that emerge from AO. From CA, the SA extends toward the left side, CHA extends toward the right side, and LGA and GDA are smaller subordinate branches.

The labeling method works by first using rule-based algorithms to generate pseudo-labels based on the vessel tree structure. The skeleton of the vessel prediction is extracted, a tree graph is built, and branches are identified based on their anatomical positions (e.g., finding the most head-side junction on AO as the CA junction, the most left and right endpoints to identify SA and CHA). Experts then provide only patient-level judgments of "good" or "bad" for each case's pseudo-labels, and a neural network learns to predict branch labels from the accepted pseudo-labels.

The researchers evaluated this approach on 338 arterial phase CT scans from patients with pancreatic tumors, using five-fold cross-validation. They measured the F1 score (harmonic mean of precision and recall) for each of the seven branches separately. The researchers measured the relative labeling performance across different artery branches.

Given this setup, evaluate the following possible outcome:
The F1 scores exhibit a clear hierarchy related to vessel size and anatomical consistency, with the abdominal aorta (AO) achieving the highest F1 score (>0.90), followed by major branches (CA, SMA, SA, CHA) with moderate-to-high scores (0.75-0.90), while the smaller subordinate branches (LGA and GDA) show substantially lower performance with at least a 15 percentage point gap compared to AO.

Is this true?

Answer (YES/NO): NO